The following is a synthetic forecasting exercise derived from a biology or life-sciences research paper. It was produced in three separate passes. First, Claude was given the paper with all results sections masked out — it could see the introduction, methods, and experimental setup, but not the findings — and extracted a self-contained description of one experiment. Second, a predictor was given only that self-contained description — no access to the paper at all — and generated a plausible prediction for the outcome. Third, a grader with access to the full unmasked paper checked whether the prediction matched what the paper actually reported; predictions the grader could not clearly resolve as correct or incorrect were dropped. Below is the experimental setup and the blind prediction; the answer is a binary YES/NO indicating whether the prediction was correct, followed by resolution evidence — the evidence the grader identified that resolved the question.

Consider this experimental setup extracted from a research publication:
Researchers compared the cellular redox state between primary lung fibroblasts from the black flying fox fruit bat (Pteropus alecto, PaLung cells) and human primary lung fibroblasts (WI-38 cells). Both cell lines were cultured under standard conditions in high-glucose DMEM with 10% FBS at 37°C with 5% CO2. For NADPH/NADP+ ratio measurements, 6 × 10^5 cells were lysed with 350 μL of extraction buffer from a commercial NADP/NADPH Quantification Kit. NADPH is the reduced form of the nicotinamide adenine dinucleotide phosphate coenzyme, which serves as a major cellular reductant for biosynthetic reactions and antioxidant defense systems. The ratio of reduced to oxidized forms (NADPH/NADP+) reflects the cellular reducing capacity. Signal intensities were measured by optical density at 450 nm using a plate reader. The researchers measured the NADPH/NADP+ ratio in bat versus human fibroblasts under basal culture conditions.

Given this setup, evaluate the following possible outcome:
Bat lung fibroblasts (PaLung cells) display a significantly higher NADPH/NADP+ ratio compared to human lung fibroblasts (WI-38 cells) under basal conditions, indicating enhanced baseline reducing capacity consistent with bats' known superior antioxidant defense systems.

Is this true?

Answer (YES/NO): YES